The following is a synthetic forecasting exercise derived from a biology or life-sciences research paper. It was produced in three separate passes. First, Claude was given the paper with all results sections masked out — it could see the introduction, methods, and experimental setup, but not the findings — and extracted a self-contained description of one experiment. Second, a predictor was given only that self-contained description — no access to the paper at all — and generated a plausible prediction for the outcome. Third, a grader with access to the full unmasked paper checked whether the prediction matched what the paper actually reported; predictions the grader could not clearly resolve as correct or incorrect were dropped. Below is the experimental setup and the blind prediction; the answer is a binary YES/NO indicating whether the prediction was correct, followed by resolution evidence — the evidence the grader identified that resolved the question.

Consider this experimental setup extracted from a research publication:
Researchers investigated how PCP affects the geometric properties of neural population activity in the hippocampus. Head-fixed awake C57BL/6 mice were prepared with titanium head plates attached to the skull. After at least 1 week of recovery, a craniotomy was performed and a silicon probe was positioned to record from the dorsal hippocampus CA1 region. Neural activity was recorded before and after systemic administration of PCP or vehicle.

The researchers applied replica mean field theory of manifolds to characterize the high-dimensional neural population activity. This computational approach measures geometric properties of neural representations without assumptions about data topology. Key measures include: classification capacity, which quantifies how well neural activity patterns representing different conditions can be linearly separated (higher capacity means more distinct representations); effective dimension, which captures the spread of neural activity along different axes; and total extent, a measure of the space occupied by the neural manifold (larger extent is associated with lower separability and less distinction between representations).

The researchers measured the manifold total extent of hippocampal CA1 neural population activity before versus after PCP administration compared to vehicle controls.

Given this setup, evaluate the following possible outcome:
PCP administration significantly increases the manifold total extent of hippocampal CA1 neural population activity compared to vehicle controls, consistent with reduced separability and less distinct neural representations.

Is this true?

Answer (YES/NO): NO